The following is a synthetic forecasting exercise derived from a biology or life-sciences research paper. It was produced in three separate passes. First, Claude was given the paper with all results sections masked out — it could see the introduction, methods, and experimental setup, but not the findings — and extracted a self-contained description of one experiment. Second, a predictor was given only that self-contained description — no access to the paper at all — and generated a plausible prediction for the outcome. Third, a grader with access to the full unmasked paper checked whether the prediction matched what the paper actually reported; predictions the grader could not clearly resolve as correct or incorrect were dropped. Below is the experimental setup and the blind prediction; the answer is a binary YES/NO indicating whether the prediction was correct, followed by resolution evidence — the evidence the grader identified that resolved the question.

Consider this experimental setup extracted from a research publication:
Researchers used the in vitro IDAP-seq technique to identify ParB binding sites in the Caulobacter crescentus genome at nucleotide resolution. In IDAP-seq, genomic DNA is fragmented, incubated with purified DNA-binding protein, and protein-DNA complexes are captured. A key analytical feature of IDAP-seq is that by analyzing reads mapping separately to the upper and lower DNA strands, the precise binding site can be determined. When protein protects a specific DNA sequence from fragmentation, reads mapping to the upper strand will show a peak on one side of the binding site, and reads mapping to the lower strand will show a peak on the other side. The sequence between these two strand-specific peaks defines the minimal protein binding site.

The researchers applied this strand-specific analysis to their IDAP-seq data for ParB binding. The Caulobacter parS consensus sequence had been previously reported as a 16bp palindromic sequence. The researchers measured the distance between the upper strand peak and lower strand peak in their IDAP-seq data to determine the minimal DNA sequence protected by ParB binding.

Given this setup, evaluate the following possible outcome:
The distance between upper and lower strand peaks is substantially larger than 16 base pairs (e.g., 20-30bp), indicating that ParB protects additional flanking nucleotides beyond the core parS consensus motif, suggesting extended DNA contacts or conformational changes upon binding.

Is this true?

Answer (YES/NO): NO